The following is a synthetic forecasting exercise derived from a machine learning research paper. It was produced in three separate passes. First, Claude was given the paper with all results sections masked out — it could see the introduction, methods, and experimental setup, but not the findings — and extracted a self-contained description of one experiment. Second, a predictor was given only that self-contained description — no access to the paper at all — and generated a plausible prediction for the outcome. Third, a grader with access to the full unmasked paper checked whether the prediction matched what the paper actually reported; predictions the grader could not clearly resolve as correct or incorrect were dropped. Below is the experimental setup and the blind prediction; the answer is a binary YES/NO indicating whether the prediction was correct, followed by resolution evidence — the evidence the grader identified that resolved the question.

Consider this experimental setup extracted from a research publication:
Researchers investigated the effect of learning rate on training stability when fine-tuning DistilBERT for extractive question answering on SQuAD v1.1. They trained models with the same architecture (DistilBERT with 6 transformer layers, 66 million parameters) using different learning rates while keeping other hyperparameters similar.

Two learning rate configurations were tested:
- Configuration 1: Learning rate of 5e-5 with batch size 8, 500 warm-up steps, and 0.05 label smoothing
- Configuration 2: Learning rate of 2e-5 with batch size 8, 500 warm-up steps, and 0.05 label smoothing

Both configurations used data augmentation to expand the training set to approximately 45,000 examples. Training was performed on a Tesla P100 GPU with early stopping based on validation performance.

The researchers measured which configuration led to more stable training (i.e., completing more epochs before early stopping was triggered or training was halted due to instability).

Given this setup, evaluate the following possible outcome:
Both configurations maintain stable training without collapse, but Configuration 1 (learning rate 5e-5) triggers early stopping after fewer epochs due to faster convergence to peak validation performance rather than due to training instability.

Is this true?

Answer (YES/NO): NO